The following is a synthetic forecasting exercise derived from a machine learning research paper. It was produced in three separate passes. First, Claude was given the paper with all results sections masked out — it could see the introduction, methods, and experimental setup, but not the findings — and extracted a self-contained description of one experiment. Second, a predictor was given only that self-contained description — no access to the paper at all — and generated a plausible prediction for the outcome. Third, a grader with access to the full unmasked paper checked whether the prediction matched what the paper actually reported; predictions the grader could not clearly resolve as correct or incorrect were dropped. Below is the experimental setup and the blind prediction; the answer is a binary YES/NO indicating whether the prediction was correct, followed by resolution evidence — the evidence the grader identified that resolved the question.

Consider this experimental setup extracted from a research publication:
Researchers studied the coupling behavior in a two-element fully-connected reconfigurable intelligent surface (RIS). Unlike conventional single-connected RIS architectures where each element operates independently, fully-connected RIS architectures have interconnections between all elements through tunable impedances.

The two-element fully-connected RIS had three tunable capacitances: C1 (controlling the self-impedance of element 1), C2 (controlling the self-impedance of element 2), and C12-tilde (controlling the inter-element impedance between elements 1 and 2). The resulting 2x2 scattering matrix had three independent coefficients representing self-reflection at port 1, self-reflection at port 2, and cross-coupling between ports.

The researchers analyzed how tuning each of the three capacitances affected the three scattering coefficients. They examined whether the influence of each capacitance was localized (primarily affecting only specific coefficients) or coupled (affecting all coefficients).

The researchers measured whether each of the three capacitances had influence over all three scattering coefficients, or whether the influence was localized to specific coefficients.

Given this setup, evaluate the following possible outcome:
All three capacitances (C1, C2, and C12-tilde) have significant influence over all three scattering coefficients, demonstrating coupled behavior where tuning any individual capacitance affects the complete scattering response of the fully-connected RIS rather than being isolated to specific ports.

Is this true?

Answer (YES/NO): YES